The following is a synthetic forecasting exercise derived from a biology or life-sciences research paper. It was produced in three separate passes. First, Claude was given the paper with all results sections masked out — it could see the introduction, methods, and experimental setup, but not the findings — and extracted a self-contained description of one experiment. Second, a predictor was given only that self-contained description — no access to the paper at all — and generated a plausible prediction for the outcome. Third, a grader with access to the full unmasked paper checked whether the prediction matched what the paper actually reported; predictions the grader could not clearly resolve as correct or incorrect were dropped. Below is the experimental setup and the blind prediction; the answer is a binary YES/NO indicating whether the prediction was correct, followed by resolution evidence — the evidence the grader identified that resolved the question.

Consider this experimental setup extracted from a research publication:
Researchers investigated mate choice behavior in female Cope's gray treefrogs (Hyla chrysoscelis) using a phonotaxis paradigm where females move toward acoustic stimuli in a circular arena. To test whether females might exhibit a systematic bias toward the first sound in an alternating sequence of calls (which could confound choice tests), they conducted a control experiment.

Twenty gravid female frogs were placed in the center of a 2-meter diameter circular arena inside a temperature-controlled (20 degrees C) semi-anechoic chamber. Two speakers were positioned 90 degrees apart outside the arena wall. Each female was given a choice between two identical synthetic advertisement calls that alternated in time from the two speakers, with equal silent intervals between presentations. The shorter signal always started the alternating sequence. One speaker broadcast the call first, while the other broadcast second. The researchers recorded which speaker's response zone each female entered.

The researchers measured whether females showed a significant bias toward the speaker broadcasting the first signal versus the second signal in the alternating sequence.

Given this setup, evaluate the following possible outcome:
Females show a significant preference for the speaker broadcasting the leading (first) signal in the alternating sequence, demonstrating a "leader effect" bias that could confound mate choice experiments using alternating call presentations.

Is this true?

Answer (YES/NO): NO